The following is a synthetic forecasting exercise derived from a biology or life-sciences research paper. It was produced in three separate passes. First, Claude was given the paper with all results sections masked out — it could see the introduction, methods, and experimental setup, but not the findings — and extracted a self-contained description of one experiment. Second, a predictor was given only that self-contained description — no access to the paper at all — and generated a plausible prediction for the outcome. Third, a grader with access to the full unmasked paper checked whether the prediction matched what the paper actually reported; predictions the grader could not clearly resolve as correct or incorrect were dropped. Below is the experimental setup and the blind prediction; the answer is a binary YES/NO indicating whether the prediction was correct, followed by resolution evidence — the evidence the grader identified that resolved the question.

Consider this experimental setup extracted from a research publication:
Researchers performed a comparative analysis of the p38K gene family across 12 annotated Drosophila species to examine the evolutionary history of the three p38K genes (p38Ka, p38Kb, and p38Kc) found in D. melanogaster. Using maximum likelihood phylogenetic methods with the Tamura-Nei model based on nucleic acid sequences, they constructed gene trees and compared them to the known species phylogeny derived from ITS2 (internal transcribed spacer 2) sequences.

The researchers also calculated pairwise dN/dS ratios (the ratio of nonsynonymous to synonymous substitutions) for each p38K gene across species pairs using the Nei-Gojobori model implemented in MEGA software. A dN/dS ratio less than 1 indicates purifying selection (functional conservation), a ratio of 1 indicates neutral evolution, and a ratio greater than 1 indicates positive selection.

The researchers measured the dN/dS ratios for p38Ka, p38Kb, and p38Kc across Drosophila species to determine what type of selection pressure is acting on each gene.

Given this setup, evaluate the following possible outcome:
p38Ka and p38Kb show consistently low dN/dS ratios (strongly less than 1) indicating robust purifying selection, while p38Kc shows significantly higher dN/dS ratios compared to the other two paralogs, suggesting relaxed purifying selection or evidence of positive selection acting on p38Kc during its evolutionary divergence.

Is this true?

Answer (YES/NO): YES